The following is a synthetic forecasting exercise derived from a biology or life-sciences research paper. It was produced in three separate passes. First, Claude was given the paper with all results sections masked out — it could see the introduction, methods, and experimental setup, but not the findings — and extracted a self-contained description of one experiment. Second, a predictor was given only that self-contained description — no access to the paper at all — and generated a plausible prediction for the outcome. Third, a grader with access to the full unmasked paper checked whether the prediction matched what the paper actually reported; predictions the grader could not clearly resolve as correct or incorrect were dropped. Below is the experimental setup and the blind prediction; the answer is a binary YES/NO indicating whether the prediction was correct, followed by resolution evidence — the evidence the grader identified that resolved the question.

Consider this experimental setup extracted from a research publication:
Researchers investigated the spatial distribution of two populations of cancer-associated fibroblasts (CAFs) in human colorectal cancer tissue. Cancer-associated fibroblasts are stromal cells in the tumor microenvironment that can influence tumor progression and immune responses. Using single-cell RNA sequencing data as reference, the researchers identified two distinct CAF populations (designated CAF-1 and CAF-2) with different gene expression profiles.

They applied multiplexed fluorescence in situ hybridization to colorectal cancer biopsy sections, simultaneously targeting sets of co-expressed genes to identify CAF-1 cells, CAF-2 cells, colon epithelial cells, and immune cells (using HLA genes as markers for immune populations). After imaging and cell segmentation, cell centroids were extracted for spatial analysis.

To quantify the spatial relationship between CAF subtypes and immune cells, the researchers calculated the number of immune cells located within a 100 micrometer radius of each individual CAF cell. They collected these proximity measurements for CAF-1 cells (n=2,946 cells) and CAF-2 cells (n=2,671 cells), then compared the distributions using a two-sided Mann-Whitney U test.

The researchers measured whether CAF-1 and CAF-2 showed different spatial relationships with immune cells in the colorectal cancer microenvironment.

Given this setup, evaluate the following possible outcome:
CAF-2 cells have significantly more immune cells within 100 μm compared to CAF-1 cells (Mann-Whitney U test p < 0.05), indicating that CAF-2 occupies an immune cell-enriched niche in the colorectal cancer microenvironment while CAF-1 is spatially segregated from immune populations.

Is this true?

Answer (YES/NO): NO